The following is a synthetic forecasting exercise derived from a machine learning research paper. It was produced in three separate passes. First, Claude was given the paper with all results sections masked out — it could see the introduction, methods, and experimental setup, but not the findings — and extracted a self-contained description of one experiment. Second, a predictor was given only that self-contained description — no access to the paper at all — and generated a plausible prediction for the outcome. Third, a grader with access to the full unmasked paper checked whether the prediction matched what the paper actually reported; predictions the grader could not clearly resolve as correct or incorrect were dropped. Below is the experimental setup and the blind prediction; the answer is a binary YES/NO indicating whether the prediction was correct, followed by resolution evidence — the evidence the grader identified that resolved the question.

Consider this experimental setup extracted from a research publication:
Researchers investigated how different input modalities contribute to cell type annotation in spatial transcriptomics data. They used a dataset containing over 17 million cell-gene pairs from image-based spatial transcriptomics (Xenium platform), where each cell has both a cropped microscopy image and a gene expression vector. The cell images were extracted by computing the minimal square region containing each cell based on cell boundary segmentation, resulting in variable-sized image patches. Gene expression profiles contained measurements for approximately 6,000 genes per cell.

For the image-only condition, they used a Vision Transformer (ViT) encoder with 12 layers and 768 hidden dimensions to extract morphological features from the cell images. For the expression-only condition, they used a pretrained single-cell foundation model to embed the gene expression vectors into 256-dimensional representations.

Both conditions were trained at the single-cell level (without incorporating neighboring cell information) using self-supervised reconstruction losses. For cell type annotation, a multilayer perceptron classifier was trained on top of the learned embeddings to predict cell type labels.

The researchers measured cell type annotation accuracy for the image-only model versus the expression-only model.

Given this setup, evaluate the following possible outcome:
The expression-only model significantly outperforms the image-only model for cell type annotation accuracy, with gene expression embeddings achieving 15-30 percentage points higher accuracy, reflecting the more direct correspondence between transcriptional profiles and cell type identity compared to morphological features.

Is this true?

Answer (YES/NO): NO